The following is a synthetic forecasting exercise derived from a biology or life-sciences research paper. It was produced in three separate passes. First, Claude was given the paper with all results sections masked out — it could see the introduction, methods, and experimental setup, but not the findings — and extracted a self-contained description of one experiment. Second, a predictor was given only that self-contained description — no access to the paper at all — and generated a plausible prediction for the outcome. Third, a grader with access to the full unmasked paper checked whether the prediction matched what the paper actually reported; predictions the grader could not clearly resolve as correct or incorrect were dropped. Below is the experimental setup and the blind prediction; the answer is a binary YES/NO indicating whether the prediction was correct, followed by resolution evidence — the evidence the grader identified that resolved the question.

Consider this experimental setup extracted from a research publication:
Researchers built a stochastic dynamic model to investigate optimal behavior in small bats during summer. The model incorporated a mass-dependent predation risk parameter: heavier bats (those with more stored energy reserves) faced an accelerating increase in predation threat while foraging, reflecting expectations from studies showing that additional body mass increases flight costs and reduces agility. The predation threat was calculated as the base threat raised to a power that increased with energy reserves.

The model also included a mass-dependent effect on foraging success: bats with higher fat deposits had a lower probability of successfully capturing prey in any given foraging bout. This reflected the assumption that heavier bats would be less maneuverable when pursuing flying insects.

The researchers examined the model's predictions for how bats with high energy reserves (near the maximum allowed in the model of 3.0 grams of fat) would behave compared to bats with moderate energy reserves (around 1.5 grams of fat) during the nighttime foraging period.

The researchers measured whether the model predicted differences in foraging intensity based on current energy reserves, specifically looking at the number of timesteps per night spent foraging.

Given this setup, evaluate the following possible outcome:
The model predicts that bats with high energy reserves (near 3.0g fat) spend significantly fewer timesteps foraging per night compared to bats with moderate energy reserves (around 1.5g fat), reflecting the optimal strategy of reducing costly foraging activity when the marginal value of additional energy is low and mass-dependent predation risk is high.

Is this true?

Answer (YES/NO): YES